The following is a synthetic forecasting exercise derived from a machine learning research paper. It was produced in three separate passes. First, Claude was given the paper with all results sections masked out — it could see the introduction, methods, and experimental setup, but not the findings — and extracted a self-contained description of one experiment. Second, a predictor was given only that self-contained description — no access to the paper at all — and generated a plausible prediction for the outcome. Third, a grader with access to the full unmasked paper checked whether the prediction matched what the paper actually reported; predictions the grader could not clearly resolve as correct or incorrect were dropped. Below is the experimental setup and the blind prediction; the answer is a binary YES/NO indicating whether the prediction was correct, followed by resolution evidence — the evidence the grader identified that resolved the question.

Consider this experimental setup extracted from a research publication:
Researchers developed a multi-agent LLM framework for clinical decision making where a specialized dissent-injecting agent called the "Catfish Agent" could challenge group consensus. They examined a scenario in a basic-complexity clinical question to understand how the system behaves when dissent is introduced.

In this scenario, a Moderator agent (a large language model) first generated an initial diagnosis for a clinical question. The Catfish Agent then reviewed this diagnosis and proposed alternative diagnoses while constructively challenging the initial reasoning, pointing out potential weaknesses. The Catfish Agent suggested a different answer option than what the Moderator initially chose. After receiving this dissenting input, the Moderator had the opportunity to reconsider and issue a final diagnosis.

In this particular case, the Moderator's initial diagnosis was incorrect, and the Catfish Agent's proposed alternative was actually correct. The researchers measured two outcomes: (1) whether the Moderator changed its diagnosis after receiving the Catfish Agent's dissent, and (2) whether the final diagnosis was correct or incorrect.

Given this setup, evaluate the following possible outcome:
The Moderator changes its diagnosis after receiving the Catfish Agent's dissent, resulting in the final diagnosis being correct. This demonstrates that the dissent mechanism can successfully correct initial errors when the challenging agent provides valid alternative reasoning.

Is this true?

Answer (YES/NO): YES